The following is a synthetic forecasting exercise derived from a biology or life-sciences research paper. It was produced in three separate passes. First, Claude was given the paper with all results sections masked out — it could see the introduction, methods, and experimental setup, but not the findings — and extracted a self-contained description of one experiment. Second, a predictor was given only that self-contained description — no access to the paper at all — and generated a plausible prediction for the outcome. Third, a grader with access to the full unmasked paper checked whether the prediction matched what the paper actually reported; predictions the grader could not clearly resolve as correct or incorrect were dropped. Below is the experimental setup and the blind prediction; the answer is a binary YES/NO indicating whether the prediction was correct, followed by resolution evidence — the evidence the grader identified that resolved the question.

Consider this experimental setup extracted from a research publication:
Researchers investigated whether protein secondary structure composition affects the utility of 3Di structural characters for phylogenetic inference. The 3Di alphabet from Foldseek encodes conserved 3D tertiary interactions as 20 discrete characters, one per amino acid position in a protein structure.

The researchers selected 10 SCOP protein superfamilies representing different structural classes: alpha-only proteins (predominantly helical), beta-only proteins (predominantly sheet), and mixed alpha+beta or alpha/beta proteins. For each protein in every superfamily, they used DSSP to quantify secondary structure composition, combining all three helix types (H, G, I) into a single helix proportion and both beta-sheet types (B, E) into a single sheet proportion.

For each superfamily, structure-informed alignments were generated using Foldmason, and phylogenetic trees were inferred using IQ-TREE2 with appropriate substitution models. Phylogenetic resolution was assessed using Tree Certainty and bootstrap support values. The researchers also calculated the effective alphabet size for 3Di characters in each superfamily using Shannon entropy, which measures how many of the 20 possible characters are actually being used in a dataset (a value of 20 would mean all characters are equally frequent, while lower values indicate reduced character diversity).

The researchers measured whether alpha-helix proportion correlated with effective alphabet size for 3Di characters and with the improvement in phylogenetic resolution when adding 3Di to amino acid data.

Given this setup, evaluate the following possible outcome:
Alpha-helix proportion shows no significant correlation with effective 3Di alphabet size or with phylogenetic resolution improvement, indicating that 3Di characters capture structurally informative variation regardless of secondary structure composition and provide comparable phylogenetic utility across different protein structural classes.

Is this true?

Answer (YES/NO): NO